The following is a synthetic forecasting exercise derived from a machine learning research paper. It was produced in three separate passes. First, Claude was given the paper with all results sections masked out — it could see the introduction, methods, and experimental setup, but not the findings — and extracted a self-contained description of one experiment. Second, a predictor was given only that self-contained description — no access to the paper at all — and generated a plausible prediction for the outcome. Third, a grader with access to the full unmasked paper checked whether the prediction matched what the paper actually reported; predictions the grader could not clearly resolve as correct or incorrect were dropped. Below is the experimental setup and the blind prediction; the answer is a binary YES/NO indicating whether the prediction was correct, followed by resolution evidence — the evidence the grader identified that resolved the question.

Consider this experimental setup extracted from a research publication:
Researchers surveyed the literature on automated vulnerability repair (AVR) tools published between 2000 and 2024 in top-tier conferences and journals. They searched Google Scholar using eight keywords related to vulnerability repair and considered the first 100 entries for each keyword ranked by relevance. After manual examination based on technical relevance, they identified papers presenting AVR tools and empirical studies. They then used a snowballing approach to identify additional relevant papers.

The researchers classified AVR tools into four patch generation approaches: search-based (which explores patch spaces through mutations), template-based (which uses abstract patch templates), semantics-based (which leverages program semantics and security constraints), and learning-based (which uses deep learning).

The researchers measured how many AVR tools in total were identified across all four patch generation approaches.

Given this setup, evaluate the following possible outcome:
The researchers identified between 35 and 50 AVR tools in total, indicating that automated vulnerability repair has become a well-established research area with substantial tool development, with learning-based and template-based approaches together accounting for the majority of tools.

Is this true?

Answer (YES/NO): NO